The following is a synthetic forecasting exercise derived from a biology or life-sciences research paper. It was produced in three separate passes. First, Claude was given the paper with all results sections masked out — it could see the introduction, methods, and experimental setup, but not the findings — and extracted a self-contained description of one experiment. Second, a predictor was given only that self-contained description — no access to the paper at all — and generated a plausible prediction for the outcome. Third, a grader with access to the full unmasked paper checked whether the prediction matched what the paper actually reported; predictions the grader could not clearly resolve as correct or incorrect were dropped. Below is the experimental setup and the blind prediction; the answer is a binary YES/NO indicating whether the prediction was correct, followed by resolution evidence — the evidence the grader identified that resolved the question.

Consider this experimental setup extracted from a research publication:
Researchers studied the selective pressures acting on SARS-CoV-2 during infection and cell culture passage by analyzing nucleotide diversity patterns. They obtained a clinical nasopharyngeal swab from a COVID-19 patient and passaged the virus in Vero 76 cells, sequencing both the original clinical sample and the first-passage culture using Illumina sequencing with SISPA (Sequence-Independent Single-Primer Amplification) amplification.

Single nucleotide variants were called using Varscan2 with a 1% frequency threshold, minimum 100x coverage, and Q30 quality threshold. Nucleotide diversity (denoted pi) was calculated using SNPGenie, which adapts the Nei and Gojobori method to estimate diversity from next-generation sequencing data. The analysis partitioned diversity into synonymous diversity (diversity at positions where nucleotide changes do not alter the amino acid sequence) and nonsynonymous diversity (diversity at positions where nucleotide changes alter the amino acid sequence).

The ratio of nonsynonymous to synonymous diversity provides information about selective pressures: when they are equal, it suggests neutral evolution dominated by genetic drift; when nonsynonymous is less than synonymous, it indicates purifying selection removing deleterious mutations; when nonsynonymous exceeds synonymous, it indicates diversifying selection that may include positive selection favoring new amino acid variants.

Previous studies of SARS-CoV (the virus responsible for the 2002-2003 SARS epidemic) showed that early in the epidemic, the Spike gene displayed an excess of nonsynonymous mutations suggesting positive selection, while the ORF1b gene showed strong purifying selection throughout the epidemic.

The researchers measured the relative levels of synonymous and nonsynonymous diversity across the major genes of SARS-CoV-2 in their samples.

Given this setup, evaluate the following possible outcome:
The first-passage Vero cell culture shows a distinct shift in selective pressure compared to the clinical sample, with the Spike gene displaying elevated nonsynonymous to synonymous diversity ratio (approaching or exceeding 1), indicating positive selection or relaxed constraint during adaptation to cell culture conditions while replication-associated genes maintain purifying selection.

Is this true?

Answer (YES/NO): NO